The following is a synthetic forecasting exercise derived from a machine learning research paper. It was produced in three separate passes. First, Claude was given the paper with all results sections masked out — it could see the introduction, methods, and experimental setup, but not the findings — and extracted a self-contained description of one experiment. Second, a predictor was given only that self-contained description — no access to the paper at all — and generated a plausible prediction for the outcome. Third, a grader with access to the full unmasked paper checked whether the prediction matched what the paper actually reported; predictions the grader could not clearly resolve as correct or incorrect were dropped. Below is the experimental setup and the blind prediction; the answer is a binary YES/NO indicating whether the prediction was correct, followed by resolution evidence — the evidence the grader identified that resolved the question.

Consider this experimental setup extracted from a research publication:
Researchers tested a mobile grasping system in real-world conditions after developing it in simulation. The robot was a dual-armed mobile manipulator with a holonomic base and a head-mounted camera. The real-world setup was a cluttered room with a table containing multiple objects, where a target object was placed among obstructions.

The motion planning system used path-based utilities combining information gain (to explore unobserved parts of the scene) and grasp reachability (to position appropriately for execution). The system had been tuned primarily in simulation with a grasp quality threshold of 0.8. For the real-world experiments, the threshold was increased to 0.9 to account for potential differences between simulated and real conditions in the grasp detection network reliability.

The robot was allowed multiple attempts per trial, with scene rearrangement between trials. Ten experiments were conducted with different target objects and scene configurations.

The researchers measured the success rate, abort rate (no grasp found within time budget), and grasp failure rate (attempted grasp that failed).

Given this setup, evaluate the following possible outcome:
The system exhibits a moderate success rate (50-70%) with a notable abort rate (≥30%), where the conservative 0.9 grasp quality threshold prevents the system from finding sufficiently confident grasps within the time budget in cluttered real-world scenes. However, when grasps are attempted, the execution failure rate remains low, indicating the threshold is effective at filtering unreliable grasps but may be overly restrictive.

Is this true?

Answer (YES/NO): NO